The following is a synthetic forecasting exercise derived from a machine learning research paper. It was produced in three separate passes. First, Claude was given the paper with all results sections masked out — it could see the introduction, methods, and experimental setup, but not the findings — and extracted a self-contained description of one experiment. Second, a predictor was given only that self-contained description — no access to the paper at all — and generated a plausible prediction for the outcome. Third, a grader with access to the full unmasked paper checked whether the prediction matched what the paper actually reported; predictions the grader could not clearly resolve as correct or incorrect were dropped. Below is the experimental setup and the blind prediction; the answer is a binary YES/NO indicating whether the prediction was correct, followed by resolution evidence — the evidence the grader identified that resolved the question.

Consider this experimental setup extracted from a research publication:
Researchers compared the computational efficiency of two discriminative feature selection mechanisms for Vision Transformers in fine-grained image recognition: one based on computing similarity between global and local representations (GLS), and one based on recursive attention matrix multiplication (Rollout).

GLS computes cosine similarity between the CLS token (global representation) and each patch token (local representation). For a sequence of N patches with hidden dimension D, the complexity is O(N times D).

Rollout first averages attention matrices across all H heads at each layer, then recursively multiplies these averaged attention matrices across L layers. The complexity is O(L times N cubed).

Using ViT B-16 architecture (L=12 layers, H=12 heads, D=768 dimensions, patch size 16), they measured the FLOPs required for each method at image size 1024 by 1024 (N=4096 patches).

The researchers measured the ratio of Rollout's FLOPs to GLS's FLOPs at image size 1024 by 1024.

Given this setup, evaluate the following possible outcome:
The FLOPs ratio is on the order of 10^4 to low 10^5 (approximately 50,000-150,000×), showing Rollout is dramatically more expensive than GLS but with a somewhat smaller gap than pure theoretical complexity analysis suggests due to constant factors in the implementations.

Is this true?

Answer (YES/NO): NO